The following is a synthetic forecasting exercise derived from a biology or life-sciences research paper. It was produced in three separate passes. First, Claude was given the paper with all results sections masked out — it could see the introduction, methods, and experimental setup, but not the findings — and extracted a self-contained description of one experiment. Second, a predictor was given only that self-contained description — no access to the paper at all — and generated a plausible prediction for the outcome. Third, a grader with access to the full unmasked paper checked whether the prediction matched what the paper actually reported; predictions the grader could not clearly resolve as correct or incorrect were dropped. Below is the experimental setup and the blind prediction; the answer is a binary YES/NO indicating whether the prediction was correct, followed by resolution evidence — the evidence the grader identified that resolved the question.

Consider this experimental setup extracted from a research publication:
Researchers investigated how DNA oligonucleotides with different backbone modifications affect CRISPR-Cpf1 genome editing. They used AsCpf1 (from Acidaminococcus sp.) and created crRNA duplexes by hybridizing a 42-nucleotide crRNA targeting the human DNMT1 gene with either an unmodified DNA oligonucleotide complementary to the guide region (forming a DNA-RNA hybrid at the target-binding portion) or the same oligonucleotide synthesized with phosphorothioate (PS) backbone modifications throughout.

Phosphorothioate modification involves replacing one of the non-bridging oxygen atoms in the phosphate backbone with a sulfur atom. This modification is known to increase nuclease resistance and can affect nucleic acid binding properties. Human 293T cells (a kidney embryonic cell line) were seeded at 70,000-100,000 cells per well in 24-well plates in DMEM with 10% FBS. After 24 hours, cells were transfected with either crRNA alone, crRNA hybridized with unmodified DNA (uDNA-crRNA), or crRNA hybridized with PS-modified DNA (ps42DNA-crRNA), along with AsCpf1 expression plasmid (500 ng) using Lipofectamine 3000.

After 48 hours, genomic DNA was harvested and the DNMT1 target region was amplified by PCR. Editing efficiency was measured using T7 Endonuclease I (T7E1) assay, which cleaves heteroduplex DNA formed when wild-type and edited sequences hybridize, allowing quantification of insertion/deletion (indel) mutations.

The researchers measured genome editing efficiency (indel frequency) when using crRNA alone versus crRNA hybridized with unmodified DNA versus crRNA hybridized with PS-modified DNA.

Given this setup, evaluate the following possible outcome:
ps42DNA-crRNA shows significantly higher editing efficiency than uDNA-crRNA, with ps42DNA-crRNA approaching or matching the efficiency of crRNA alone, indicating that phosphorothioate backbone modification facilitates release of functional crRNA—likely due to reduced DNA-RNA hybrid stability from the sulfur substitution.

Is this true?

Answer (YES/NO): NO